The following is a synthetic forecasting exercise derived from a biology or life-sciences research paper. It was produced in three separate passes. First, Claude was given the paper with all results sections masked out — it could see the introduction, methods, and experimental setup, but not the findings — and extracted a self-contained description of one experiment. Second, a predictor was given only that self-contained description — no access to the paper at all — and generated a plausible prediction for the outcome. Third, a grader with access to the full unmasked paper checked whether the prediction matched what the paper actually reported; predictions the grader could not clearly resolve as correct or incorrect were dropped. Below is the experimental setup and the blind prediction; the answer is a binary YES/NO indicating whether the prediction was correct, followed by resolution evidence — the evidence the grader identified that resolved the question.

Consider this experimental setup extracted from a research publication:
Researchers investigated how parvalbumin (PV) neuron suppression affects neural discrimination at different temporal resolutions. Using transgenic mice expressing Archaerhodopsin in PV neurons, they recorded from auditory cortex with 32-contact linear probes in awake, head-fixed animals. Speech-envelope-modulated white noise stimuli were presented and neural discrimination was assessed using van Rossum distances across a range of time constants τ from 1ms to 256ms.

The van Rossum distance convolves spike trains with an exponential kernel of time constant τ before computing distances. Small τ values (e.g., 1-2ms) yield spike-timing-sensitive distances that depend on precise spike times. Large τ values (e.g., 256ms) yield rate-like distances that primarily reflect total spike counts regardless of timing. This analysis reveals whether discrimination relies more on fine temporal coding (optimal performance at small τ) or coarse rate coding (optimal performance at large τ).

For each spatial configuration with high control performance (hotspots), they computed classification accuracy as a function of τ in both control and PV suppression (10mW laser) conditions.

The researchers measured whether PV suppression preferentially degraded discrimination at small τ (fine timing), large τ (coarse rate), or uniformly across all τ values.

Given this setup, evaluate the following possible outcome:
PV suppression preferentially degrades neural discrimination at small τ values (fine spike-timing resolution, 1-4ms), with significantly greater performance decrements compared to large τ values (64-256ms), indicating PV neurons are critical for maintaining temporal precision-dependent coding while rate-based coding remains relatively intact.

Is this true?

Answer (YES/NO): NO